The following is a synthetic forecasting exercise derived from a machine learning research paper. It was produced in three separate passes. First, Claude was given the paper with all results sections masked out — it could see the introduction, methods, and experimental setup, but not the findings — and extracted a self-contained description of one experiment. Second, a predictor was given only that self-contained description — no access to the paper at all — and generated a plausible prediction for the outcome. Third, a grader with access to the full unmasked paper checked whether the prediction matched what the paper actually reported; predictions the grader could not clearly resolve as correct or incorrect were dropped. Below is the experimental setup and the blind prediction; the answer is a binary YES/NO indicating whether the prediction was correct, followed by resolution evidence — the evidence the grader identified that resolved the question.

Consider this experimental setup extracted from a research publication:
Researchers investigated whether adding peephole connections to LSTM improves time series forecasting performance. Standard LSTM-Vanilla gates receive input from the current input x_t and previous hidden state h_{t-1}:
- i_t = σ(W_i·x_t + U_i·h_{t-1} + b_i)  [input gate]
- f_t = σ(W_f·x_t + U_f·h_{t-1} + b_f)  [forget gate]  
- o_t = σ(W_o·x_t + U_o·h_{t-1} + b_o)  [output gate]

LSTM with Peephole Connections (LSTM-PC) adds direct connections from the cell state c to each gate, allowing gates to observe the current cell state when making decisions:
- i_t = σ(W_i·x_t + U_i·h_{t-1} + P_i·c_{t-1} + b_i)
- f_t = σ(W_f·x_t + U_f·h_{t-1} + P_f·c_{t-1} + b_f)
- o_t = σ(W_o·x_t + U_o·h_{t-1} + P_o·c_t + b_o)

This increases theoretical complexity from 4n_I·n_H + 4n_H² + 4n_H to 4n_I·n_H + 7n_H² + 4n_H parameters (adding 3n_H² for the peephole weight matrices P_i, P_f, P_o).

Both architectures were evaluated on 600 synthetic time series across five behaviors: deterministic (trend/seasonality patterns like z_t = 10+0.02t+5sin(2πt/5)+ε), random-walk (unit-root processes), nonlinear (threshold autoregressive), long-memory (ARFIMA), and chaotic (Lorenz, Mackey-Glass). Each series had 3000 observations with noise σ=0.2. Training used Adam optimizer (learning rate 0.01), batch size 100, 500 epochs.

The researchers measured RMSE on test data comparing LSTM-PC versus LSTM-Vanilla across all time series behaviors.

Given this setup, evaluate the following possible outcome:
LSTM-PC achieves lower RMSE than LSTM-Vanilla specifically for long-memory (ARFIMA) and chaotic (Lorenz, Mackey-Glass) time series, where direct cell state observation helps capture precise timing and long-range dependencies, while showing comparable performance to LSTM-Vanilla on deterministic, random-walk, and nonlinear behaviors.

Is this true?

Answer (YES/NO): NO